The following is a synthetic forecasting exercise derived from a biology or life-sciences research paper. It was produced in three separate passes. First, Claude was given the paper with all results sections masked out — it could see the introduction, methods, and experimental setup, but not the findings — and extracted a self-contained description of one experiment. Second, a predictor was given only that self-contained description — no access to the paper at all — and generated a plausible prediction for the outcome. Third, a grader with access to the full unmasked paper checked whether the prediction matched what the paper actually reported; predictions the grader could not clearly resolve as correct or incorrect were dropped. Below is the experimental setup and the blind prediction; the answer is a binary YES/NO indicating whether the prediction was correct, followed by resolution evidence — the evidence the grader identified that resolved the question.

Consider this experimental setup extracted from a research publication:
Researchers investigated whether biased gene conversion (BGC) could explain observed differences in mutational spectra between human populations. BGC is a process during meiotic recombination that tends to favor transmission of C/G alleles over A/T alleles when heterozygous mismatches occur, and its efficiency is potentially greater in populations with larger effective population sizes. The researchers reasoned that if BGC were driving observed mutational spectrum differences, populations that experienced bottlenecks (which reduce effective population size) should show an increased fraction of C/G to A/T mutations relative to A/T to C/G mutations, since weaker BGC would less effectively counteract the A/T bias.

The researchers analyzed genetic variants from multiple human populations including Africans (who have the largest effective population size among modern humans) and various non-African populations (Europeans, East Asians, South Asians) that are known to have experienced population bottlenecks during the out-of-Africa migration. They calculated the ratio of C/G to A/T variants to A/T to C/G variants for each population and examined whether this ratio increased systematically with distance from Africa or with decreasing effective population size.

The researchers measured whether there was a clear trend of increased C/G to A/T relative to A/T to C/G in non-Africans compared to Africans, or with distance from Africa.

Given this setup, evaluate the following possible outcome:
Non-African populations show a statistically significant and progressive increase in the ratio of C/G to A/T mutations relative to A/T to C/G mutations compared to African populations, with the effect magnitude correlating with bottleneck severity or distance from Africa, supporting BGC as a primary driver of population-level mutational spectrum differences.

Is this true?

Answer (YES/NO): NO